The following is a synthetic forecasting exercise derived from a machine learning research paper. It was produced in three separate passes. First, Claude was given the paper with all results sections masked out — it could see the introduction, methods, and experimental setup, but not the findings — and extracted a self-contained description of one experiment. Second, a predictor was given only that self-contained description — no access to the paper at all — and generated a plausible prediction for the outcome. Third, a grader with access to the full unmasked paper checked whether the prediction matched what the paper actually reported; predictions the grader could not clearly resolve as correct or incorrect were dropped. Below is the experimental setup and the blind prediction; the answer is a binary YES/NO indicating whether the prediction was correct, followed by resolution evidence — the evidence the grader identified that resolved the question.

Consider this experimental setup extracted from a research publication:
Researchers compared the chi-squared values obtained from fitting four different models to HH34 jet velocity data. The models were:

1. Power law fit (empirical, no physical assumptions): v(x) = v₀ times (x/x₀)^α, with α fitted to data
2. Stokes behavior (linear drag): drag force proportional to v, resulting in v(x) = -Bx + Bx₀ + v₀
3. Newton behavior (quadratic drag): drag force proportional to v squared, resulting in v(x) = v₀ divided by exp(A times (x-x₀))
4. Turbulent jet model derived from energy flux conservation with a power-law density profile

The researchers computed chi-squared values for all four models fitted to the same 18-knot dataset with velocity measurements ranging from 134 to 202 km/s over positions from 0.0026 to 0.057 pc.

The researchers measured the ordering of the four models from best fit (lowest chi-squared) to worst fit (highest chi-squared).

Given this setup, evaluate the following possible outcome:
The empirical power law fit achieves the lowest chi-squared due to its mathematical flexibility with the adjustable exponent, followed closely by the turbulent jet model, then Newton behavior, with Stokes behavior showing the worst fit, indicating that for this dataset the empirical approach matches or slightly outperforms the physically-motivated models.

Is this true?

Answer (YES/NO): YES